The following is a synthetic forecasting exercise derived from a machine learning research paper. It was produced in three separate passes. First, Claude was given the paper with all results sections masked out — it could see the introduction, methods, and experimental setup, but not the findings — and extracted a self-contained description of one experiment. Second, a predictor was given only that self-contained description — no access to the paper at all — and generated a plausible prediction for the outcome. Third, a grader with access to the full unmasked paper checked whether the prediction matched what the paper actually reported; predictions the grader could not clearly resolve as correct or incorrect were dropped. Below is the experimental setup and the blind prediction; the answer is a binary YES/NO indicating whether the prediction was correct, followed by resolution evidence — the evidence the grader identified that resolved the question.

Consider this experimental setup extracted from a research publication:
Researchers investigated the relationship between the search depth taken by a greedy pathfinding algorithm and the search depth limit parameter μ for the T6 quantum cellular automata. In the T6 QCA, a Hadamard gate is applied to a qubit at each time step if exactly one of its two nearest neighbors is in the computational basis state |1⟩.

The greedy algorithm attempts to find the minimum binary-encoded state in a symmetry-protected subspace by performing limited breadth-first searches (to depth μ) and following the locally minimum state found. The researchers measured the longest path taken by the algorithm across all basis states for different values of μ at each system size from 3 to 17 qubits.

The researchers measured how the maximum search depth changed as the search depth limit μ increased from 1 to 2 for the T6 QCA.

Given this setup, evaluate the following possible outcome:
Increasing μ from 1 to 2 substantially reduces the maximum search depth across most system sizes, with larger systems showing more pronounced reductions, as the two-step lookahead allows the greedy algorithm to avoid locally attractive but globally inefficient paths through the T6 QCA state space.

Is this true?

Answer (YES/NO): NO